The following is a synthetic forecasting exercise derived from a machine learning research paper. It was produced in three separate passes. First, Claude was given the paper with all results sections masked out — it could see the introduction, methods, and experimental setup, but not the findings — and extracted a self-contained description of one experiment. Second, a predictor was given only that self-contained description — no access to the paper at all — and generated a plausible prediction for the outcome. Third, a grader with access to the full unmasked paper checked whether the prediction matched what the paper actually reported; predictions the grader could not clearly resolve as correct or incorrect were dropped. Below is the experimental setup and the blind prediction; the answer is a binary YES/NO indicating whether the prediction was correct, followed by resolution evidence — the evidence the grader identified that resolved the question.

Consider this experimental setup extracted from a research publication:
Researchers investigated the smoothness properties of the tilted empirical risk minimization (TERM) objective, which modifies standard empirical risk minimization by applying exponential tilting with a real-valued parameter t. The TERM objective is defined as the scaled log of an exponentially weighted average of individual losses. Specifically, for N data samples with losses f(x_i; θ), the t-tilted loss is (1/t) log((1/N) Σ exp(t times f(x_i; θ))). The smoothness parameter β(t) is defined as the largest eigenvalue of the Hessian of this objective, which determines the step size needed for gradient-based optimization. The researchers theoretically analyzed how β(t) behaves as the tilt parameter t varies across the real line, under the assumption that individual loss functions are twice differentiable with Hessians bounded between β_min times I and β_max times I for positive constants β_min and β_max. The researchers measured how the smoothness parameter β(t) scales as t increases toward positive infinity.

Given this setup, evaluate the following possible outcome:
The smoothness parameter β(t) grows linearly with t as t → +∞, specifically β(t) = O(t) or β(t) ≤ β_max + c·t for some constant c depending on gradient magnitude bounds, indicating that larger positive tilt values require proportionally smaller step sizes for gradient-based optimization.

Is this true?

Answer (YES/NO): YES